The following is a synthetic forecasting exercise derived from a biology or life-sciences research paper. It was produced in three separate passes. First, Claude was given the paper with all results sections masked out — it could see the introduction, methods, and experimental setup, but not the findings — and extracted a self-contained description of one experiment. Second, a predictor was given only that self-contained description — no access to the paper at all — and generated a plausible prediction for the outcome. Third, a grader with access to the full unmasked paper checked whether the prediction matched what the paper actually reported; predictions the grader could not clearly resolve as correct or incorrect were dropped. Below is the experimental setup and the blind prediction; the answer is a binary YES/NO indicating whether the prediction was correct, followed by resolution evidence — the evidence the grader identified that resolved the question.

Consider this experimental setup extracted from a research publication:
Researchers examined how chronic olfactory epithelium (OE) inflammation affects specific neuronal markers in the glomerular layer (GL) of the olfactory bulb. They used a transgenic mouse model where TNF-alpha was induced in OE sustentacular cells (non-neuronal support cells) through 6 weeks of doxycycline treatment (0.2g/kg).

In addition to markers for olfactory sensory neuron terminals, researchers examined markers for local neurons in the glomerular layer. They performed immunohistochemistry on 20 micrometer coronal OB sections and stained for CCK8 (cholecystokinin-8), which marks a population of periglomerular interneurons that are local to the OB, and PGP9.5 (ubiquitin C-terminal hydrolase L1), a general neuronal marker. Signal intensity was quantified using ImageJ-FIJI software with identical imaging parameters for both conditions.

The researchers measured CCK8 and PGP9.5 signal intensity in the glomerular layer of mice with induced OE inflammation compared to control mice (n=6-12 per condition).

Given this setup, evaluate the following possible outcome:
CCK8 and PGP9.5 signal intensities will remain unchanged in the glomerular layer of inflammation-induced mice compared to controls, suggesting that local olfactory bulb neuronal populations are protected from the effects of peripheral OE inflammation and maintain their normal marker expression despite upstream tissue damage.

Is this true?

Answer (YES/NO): NO